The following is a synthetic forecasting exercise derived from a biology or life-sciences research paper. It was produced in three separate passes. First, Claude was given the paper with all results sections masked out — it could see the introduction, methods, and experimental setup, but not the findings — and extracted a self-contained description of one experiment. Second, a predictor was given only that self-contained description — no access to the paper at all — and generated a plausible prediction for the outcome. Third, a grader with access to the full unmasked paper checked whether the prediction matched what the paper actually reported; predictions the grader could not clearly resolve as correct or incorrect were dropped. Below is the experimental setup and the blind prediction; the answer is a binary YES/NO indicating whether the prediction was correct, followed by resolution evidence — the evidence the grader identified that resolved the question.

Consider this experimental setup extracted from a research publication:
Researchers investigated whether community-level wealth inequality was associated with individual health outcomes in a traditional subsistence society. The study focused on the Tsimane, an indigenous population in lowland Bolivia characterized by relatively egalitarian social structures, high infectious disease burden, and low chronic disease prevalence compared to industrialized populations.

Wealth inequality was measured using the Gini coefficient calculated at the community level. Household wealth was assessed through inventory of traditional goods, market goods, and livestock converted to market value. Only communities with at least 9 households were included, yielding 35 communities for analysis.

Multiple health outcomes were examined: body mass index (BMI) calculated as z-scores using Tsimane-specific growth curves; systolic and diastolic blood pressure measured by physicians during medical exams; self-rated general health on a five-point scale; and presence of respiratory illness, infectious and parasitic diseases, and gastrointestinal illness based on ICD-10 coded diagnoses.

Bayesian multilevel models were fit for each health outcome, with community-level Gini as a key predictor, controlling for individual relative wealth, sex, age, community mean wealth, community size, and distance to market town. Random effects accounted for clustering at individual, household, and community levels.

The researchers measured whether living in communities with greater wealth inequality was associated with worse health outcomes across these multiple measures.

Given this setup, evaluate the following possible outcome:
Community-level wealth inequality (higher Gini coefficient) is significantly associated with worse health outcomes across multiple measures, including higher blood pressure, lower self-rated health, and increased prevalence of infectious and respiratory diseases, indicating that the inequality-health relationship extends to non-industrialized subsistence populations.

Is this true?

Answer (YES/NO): NO